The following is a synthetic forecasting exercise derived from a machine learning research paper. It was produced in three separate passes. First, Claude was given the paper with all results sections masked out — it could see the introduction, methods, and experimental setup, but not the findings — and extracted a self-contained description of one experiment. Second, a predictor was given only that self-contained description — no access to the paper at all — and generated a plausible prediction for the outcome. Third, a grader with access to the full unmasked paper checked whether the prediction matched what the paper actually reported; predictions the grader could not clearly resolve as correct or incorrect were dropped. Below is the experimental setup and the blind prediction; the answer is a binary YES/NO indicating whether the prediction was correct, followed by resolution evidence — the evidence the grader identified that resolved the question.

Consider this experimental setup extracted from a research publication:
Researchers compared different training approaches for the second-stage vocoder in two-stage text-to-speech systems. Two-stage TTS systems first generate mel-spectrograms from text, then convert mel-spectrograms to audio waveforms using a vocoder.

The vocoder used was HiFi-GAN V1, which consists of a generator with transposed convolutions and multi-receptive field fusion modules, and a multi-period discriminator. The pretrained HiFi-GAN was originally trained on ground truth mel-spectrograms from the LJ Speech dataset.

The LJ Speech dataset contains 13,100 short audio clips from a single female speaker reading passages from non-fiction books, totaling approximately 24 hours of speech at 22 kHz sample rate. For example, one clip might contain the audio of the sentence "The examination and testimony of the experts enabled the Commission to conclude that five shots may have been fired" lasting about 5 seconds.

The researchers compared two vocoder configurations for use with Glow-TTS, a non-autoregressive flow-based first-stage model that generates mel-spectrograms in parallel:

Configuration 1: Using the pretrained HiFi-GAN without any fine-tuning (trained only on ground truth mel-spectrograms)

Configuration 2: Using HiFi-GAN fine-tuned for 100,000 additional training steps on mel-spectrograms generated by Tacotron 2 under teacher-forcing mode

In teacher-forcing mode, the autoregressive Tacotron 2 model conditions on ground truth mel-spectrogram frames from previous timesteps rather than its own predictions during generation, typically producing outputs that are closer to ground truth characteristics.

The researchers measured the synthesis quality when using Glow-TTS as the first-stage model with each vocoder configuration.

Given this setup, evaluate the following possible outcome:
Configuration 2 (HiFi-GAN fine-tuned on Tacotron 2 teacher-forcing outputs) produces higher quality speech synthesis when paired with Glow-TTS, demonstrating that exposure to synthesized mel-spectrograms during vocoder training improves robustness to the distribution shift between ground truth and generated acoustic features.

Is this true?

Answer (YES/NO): YES